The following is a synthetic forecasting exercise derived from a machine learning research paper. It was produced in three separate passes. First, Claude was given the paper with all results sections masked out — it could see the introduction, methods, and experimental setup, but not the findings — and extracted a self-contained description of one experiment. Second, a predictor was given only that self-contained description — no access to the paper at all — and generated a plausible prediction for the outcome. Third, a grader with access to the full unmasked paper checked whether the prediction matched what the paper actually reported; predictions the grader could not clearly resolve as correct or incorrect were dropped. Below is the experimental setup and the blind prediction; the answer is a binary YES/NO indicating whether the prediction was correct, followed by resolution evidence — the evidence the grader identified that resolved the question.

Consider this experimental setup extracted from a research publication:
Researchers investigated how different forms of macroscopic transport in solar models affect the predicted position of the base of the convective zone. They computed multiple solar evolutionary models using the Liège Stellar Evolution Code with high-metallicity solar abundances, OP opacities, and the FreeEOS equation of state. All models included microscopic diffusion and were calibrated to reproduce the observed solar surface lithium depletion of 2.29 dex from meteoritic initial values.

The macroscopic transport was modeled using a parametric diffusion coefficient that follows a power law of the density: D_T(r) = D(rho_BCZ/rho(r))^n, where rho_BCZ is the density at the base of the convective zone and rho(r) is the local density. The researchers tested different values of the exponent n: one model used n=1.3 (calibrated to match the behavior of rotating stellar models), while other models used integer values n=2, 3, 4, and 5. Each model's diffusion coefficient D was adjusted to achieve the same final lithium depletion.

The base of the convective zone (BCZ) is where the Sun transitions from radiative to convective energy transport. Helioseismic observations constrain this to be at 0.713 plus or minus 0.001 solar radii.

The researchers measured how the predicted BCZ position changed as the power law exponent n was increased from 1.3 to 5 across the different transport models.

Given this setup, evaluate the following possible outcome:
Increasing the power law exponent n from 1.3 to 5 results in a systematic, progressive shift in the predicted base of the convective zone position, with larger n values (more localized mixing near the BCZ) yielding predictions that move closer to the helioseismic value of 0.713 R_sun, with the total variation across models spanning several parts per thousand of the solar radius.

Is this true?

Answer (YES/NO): NO